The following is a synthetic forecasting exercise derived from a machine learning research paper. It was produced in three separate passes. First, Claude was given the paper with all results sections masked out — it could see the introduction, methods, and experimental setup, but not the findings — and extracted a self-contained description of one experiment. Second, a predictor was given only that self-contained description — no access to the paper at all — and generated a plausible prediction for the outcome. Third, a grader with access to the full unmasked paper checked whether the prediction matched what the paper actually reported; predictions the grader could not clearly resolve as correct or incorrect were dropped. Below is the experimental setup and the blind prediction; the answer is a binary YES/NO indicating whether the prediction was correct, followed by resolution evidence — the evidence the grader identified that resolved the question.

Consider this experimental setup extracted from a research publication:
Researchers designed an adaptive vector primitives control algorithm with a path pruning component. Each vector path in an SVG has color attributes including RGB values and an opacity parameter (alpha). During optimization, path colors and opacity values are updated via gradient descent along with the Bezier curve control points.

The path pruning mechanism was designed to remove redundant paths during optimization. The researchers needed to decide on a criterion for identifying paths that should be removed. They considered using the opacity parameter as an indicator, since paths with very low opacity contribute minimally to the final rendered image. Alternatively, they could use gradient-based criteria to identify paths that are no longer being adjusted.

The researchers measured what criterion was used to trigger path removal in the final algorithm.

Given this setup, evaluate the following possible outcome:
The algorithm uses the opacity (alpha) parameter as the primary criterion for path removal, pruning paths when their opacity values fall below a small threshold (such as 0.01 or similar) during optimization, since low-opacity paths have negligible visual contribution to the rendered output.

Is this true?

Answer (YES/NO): YES